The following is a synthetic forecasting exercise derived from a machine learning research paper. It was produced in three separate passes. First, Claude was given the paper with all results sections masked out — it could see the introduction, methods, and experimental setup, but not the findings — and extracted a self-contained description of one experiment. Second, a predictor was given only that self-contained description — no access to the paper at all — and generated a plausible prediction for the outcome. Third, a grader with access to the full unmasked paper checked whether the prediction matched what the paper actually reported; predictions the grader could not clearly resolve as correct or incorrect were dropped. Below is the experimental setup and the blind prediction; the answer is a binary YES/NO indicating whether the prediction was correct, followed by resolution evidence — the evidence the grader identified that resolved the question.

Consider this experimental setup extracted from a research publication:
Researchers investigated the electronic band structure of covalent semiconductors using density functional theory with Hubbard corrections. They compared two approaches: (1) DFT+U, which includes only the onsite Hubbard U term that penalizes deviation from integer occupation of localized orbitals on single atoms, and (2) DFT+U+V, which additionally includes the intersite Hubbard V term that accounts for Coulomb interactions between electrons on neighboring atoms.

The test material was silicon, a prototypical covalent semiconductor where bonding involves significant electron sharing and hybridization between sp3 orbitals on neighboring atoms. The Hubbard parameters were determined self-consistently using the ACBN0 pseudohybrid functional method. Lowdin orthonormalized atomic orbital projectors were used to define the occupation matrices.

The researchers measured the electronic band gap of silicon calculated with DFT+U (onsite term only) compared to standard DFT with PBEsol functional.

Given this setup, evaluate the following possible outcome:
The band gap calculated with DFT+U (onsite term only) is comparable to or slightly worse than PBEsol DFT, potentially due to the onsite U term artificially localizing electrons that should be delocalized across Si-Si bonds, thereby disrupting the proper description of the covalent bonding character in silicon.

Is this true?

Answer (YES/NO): NO